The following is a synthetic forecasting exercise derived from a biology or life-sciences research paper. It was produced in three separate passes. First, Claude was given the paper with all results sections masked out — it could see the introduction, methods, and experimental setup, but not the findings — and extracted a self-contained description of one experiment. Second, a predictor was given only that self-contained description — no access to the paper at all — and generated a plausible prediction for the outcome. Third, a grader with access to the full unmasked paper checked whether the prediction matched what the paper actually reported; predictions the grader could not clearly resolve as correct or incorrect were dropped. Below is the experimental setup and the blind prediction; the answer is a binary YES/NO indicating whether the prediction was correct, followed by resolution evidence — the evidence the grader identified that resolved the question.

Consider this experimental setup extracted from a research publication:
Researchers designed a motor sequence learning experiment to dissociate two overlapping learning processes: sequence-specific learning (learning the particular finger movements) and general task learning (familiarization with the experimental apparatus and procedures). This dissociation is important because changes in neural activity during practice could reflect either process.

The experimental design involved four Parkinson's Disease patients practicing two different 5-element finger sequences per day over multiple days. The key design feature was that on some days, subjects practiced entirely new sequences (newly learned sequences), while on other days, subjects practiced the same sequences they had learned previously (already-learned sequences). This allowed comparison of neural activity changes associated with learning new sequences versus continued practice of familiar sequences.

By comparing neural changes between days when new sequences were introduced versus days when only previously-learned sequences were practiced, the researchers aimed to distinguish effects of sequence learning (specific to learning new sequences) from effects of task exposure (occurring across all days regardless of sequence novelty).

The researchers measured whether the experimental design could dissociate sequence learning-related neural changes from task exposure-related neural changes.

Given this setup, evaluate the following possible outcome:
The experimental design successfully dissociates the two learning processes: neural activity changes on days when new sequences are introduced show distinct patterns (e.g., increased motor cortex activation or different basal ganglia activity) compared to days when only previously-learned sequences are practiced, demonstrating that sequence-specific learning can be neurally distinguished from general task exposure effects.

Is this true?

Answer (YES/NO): YES